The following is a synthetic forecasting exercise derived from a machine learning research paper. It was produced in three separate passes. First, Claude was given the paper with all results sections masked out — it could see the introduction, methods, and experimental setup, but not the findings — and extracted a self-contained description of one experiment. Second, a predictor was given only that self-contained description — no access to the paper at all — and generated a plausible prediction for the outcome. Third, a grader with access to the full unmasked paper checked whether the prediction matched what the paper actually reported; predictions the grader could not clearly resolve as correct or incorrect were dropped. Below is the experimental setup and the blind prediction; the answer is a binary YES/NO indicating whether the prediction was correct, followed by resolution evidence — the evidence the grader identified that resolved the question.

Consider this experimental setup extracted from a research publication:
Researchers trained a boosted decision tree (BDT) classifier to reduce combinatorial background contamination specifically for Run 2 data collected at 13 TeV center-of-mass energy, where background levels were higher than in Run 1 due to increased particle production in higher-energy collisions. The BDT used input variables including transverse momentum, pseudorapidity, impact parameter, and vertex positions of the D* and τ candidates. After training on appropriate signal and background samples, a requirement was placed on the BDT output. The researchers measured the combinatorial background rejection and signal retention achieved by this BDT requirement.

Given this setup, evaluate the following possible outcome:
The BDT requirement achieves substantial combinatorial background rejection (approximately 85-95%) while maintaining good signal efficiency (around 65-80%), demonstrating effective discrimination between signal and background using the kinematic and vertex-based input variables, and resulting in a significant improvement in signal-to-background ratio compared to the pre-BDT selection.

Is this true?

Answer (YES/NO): NO